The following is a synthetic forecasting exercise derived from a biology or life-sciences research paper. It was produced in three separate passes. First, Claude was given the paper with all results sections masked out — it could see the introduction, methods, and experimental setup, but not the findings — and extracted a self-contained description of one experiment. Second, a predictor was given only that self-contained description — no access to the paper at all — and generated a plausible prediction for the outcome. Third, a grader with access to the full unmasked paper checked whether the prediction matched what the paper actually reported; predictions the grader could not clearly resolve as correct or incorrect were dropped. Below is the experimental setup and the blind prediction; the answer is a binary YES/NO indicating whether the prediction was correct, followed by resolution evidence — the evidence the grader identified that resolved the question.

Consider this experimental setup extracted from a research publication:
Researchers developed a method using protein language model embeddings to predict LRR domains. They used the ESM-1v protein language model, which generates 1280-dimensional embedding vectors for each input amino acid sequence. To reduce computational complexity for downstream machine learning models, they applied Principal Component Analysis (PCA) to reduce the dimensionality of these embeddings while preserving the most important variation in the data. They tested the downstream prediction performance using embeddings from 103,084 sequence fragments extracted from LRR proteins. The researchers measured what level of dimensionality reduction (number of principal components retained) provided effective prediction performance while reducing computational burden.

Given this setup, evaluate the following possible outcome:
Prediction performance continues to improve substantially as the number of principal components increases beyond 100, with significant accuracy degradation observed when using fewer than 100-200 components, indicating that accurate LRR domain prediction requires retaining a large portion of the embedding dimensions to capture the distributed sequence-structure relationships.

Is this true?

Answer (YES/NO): NO